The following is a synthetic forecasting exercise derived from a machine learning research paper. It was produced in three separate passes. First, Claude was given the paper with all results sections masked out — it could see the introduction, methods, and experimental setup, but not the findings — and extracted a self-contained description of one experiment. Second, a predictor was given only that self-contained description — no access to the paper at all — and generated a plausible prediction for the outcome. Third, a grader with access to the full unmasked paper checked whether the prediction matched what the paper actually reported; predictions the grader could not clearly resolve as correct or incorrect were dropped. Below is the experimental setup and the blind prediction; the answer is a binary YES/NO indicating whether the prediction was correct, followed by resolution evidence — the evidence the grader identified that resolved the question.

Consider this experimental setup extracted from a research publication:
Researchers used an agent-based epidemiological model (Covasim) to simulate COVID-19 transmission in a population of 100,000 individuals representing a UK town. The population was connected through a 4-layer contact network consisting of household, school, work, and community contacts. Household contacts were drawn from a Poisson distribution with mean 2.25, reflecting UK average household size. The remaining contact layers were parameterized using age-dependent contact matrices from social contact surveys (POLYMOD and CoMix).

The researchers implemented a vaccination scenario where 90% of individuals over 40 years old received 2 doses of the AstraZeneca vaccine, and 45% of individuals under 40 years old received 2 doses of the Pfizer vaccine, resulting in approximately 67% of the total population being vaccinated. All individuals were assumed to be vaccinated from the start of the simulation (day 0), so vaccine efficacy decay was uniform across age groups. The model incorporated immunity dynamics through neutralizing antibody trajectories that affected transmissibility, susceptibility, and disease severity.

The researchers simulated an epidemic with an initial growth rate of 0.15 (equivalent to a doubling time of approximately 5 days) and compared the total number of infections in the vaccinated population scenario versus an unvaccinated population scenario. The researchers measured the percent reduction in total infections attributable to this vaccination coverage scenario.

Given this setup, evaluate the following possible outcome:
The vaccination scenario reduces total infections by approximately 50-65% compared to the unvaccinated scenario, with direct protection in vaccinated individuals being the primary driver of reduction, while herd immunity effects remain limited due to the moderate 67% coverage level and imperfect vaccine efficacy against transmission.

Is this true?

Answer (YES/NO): NO